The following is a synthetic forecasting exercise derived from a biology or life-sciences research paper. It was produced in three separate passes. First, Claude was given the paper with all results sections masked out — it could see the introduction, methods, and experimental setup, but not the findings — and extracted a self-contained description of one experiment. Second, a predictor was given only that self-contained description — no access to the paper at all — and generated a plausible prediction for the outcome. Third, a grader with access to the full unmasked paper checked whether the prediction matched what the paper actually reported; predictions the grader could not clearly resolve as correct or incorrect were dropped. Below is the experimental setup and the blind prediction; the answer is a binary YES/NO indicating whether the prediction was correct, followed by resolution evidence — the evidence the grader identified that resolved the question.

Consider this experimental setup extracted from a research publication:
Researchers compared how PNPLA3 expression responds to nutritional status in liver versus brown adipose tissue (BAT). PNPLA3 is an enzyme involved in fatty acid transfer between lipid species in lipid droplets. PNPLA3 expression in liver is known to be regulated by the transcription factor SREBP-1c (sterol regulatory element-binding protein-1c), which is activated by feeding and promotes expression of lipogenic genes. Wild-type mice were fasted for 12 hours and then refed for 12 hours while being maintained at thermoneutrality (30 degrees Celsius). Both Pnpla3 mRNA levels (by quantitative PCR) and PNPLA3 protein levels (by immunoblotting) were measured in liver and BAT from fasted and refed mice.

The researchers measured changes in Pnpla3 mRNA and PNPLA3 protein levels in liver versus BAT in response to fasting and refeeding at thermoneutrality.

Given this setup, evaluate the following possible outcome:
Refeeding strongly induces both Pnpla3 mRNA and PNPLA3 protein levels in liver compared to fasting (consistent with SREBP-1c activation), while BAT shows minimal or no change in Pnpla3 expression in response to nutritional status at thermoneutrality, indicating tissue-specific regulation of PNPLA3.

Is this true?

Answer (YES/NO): YES